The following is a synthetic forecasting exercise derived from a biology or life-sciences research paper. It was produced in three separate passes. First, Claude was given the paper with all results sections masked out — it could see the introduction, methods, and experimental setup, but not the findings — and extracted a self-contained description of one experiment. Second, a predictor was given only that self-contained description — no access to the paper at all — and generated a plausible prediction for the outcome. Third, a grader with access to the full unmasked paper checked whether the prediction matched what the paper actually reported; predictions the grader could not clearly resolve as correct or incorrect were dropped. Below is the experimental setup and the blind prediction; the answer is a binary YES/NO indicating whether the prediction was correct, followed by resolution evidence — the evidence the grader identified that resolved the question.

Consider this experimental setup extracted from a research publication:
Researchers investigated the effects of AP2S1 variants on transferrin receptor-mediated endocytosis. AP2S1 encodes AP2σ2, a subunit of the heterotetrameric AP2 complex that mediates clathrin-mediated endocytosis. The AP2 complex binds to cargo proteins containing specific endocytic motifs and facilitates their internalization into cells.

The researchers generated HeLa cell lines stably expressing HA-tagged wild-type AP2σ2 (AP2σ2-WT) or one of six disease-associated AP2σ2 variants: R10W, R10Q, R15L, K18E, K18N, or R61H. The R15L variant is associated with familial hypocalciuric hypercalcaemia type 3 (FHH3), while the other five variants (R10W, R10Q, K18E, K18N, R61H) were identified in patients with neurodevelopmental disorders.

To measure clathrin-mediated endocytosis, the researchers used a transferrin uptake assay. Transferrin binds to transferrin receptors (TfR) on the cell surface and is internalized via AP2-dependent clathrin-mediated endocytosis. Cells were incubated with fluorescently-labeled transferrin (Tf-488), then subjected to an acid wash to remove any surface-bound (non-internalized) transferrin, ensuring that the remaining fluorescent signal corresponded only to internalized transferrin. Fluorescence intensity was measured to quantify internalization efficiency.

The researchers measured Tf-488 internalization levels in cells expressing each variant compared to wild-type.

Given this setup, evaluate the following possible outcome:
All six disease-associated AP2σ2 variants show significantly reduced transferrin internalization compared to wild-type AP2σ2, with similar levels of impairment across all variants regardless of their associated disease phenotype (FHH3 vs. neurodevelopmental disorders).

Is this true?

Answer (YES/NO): NO